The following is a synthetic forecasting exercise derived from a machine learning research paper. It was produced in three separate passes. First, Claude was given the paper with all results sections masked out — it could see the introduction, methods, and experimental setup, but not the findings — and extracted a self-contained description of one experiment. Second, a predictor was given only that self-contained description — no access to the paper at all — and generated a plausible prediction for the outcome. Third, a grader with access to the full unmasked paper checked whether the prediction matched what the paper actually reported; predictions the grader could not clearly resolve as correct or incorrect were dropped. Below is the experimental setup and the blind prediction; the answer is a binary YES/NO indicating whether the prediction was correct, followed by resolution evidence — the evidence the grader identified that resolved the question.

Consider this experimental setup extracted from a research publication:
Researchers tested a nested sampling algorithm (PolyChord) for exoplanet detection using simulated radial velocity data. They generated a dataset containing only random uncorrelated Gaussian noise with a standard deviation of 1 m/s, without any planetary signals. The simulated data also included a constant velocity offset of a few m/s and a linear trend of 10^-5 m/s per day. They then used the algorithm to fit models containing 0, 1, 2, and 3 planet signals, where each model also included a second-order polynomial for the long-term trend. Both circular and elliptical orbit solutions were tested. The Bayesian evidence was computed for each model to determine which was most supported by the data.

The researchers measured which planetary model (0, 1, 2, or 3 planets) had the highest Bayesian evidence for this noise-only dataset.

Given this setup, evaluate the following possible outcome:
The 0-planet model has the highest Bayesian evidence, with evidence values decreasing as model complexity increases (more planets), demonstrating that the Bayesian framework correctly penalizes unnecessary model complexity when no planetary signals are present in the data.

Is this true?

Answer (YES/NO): YES